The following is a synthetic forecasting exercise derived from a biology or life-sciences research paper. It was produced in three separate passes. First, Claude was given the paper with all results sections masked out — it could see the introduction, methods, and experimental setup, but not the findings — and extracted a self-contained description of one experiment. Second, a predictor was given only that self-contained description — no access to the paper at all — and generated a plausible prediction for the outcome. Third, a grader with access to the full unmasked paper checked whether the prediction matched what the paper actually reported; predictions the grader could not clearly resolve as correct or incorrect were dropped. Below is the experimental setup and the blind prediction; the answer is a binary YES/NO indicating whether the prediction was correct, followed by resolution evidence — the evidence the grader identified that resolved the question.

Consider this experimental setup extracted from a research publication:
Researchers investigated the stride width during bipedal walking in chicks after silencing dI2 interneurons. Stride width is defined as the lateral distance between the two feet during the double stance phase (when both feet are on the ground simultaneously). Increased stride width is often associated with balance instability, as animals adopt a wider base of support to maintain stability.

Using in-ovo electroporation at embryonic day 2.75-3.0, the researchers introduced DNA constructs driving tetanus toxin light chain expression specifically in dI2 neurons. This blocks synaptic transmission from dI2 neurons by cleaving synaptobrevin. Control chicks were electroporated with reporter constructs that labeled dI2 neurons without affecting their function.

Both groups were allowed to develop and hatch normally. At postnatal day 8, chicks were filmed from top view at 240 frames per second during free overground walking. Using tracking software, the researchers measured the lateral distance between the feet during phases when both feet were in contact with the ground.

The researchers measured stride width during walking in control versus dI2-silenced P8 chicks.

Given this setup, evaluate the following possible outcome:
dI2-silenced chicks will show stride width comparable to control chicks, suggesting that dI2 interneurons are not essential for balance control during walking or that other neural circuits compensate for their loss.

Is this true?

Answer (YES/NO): NO